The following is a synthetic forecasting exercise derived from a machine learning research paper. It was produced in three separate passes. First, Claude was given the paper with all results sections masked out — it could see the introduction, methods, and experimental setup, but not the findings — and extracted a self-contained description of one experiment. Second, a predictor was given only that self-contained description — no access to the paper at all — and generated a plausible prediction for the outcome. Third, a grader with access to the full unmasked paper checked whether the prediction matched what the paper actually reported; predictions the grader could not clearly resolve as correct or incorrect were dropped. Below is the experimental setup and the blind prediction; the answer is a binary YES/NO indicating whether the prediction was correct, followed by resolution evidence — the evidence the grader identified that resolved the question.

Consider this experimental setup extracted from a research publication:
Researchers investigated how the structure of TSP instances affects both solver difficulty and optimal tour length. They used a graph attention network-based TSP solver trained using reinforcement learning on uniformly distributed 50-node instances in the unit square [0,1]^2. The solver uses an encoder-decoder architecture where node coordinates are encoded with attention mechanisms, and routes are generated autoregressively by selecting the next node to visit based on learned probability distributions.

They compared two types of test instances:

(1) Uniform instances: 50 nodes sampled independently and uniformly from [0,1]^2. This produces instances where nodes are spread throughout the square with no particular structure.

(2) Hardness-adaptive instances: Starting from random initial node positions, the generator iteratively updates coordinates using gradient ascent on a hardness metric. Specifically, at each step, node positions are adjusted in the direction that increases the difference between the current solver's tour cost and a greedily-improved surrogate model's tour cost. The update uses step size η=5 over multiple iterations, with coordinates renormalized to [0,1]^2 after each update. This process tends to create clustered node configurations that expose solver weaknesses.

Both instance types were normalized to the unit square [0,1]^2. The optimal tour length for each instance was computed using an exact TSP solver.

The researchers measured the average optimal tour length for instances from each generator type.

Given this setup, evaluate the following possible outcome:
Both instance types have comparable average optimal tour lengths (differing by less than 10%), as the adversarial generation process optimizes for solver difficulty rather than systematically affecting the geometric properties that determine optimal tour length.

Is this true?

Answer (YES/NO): NO